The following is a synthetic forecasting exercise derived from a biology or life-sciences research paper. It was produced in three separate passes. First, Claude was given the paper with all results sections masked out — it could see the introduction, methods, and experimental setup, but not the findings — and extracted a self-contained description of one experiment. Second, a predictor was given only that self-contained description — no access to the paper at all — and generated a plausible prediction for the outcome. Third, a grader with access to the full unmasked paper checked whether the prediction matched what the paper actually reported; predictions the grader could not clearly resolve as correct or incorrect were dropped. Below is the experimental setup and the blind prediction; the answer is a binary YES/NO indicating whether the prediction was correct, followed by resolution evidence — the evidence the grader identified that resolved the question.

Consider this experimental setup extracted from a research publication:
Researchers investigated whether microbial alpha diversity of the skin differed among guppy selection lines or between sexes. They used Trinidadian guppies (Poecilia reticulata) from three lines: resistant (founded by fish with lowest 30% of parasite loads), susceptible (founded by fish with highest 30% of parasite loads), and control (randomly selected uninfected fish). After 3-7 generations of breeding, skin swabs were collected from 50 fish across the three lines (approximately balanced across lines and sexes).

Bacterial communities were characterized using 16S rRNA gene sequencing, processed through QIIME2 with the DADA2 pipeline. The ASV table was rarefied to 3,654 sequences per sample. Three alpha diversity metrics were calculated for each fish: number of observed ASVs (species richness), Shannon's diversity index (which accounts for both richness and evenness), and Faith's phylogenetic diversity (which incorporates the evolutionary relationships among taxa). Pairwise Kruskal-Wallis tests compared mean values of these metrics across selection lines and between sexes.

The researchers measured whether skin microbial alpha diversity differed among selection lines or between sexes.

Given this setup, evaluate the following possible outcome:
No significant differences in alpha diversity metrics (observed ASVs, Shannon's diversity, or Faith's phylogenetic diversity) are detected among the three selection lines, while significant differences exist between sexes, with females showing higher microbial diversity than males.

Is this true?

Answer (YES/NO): YES